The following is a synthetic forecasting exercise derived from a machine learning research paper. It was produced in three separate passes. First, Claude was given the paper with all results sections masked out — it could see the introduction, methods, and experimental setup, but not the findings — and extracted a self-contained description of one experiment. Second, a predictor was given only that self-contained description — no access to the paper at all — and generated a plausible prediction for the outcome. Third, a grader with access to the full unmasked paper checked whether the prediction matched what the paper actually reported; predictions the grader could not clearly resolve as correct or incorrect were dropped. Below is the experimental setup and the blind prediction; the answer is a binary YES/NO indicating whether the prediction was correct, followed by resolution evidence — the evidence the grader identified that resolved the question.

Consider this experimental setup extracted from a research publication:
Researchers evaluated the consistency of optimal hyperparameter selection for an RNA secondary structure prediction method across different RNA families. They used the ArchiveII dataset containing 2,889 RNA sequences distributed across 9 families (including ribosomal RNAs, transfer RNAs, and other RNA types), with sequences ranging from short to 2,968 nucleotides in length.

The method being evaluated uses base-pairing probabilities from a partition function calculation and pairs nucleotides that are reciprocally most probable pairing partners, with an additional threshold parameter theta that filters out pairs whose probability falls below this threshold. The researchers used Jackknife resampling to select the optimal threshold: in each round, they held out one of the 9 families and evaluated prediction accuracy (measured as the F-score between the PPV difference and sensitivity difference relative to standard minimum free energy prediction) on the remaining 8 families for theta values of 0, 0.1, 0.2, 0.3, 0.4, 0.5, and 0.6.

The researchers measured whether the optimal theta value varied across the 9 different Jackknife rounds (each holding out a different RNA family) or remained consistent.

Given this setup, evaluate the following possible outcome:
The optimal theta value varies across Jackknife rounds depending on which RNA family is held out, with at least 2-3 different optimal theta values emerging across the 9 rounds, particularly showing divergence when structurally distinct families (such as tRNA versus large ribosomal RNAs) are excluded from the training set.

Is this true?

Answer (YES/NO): NO